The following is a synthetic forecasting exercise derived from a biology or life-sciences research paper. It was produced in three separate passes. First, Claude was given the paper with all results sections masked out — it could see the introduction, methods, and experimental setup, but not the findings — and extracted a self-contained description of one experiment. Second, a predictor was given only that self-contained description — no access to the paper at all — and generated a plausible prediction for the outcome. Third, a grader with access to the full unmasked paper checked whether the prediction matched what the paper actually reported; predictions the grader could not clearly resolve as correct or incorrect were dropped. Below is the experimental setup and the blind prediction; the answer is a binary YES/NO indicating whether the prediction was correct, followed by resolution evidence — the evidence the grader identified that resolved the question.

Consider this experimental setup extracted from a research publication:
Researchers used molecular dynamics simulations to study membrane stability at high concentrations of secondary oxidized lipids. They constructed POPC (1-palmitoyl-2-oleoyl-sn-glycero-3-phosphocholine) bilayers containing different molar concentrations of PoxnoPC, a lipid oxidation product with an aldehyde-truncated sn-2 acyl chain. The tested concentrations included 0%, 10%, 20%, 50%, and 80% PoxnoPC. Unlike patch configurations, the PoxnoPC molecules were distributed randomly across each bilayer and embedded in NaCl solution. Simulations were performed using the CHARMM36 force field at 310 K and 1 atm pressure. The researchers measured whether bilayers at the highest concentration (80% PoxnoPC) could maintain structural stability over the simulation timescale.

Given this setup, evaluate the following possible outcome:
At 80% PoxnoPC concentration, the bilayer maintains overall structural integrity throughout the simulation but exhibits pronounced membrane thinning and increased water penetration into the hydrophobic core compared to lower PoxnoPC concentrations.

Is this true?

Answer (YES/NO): NO